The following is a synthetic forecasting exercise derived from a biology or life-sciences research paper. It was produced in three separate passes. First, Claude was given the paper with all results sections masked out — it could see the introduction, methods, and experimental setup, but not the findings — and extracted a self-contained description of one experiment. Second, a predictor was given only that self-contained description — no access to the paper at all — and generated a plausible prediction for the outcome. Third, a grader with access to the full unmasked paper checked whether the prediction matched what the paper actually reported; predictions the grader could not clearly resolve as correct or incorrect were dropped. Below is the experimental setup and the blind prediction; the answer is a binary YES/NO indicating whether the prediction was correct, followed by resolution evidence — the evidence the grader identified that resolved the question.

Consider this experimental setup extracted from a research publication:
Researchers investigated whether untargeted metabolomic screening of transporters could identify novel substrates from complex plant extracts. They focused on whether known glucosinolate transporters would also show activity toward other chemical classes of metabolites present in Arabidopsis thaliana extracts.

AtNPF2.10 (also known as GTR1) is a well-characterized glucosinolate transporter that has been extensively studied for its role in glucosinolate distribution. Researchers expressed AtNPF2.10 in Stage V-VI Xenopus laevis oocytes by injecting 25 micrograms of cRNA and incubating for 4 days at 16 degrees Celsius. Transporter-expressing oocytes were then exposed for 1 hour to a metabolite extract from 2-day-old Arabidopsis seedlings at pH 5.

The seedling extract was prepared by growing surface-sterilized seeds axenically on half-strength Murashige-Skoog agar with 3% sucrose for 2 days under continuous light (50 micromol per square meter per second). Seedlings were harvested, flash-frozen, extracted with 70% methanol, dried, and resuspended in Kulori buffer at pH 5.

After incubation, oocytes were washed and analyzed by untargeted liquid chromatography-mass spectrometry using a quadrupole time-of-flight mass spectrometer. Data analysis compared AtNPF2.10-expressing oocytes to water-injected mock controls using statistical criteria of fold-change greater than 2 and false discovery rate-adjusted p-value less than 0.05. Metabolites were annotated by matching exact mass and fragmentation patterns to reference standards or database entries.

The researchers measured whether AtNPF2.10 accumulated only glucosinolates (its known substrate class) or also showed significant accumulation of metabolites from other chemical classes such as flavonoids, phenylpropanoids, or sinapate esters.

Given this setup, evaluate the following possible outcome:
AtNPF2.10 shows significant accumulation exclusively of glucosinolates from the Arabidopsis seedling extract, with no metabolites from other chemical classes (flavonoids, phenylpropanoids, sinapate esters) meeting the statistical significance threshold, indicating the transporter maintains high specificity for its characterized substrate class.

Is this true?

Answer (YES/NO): NO